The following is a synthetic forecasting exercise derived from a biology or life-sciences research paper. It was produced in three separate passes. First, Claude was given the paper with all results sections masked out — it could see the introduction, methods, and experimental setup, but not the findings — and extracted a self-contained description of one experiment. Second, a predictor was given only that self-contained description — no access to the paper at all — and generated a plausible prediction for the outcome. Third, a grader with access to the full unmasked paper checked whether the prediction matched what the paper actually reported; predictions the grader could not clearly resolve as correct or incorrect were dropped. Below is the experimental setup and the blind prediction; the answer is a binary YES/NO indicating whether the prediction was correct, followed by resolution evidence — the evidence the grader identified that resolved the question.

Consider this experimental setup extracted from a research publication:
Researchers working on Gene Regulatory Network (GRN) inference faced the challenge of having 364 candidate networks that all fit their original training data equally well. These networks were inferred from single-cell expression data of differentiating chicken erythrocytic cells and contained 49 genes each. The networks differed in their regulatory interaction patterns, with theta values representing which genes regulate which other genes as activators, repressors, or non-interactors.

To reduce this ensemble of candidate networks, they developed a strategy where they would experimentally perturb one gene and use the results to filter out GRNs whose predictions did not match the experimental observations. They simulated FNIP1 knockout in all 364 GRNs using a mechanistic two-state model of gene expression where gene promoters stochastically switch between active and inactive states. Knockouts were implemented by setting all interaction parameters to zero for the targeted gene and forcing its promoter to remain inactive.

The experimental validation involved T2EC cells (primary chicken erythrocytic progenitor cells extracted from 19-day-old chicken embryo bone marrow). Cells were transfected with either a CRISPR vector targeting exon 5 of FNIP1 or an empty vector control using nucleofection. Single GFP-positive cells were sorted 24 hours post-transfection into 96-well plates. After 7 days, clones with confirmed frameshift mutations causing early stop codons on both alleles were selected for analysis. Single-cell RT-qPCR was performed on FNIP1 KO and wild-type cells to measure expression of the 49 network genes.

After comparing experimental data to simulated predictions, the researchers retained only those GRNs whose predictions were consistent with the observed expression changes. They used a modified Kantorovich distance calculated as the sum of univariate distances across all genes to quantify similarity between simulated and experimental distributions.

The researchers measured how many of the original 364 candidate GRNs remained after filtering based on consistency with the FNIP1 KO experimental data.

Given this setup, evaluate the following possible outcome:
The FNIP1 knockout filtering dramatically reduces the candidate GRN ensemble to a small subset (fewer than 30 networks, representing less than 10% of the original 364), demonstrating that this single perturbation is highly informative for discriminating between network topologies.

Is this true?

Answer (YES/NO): NO